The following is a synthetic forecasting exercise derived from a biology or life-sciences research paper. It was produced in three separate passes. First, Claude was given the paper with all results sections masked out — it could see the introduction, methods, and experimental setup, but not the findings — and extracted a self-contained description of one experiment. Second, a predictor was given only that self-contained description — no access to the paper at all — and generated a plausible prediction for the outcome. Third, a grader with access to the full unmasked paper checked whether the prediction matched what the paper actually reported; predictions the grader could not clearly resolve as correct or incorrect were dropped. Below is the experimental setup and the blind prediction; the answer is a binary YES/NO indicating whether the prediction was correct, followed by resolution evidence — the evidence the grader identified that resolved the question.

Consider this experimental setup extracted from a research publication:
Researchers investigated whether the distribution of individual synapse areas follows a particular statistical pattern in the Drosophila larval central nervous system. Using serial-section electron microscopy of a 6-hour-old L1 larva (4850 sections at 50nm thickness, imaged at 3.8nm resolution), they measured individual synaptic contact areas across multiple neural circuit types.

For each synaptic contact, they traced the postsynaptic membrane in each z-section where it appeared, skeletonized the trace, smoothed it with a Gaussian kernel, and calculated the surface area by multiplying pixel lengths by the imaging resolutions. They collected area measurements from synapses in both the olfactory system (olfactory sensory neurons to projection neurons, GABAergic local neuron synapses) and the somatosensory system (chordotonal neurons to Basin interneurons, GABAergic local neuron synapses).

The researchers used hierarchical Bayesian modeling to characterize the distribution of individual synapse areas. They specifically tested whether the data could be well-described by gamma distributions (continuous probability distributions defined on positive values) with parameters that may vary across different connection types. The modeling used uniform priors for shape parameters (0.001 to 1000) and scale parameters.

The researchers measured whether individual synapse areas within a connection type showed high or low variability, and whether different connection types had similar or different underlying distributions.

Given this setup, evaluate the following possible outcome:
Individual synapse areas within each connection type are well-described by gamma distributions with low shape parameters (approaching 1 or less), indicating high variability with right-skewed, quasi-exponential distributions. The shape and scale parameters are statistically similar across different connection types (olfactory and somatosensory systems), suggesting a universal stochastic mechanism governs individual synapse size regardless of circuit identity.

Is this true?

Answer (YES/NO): NO